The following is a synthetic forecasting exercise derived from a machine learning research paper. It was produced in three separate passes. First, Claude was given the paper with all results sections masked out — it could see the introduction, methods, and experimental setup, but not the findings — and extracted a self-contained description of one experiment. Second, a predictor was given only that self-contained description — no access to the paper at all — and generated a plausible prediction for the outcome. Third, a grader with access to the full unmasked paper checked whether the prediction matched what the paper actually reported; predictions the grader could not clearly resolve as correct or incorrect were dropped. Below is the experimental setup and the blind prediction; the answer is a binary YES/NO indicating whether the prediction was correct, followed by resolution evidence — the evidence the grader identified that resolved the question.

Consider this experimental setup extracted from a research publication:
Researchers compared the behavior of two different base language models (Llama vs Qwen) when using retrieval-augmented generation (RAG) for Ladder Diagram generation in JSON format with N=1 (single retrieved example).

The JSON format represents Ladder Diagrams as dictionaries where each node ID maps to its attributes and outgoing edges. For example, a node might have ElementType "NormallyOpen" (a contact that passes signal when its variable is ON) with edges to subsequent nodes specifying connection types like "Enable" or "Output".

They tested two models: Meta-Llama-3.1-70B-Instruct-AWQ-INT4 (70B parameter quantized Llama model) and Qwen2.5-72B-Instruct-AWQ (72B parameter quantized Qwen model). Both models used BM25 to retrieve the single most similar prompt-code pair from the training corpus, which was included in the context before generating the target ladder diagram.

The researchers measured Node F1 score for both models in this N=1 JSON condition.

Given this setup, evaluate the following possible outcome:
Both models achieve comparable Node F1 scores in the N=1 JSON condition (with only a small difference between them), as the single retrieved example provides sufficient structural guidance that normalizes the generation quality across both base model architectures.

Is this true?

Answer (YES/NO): NO